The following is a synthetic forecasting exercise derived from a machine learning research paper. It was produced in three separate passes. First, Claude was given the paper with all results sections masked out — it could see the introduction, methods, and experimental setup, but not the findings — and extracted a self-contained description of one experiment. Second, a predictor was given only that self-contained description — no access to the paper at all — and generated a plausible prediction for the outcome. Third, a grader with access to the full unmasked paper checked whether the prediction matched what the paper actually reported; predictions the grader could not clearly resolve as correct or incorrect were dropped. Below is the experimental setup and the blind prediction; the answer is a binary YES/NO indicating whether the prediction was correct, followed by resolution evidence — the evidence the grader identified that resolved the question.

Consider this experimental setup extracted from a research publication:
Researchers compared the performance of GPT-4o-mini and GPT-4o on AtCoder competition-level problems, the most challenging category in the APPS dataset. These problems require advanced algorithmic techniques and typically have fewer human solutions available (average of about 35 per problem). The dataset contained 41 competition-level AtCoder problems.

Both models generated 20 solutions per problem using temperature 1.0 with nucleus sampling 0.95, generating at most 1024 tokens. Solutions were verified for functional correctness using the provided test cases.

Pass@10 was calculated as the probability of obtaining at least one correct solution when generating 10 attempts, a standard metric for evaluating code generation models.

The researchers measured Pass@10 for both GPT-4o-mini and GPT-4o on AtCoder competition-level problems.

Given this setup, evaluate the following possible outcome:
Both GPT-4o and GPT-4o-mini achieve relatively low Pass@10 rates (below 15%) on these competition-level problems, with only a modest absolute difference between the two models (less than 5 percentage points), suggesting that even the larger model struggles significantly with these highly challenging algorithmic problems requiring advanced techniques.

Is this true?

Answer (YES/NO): YES